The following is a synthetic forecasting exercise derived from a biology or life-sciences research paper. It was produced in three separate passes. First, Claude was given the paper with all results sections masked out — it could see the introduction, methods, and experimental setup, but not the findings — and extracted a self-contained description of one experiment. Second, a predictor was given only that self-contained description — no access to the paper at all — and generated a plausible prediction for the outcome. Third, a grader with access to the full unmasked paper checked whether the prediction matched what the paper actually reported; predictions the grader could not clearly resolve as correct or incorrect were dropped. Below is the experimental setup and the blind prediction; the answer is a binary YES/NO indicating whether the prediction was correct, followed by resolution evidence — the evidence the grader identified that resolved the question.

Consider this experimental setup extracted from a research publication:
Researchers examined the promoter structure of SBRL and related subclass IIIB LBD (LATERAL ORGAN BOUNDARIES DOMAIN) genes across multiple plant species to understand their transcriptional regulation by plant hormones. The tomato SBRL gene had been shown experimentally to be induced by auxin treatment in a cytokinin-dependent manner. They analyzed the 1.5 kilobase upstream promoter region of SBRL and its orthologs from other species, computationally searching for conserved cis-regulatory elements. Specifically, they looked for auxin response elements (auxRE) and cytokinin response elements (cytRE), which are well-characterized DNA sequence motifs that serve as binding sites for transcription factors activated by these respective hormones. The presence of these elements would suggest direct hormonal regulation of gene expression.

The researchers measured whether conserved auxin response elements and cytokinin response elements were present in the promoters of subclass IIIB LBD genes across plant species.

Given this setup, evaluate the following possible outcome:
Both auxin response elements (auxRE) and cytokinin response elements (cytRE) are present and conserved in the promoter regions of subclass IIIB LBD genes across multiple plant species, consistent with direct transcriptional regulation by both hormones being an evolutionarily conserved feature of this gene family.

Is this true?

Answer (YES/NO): YES